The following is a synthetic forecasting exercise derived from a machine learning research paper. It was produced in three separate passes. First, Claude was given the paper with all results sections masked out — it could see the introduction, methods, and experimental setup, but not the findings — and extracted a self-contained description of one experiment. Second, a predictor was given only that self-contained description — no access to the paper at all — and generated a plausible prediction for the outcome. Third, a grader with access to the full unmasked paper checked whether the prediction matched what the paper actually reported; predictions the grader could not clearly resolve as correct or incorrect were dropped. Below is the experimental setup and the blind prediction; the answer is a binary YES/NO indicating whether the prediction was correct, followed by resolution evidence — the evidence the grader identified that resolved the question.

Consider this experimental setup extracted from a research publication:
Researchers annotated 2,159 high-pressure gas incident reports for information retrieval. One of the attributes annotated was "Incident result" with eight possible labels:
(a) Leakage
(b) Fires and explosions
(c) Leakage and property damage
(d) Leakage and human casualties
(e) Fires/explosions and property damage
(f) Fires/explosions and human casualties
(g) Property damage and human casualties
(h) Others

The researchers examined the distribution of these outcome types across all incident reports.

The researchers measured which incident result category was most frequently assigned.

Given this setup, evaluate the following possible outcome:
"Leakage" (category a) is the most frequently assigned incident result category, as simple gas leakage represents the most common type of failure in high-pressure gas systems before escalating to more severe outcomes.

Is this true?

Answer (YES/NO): YES